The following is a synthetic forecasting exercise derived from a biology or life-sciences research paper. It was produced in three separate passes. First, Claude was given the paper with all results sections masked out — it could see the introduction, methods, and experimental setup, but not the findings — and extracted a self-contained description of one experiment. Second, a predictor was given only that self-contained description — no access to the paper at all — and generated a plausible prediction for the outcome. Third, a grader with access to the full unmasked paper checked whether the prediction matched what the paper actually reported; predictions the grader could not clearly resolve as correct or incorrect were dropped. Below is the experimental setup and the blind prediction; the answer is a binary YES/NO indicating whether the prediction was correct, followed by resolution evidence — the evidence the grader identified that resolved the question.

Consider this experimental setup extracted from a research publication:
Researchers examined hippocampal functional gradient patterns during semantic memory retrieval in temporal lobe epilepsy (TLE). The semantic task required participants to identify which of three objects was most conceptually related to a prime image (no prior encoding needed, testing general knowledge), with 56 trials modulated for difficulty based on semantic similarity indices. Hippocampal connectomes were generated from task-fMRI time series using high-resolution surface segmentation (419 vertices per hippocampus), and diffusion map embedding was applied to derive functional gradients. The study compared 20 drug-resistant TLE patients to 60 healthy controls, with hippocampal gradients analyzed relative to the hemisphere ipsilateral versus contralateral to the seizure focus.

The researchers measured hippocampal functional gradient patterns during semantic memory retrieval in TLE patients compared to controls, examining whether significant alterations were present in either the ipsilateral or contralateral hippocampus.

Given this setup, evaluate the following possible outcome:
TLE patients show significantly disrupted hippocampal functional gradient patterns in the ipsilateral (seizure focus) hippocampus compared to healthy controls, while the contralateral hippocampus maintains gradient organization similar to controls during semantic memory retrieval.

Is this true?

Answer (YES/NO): NO